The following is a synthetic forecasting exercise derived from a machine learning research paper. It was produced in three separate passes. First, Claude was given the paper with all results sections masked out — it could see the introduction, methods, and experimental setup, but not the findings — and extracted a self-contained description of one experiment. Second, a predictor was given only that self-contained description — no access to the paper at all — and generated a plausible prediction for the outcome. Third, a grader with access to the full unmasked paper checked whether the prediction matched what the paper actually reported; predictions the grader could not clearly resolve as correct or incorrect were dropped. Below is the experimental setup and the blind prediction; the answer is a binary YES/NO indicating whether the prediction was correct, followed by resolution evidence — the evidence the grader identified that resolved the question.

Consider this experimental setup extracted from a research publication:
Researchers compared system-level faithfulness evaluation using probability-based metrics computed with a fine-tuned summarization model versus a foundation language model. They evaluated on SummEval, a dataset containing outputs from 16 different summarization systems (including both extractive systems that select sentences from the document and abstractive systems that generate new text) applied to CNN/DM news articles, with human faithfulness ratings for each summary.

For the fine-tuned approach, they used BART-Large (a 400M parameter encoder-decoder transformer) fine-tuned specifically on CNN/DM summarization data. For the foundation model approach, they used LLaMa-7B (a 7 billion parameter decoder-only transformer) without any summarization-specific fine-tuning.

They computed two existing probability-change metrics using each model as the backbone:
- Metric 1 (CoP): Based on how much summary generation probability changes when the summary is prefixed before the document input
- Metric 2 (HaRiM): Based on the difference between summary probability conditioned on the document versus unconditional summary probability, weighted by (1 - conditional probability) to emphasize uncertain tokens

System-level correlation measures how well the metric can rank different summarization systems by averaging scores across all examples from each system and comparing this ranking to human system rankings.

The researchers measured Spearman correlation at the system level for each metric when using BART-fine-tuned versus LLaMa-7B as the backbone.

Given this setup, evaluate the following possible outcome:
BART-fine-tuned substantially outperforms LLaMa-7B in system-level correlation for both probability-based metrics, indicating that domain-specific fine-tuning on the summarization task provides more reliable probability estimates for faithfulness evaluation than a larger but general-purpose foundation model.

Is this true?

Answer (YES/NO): NO